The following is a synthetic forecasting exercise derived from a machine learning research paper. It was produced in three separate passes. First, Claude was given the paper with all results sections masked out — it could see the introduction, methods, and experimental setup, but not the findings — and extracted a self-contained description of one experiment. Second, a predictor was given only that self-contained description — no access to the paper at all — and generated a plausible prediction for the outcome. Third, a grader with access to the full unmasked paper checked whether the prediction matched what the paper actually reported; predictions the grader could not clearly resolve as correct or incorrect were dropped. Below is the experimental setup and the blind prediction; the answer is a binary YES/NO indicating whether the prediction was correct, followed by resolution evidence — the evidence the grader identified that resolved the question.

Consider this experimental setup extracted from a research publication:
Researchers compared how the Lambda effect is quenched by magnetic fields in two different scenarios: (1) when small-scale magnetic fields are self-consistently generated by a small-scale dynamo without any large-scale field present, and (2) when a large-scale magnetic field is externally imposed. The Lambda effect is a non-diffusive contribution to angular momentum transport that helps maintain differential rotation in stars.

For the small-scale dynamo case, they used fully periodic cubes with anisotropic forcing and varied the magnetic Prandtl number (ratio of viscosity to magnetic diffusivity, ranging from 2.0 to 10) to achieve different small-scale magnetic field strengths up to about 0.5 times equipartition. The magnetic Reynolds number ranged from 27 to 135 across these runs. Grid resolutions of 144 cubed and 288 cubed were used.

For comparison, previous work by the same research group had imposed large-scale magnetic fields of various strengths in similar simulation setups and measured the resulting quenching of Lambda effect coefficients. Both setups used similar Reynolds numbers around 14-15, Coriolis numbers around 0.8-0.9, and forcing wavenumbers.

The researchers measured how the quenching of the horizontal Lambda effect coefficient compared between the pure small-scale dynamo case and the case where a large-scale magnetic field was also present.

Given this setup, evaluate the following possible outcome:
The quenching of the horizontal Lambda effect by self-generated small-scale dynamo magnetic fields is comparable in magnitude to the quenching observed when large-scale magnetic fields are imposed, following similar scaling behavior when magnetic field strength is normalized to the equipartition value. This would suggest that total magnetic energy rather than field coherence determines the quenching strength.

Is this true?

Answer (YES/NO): NO